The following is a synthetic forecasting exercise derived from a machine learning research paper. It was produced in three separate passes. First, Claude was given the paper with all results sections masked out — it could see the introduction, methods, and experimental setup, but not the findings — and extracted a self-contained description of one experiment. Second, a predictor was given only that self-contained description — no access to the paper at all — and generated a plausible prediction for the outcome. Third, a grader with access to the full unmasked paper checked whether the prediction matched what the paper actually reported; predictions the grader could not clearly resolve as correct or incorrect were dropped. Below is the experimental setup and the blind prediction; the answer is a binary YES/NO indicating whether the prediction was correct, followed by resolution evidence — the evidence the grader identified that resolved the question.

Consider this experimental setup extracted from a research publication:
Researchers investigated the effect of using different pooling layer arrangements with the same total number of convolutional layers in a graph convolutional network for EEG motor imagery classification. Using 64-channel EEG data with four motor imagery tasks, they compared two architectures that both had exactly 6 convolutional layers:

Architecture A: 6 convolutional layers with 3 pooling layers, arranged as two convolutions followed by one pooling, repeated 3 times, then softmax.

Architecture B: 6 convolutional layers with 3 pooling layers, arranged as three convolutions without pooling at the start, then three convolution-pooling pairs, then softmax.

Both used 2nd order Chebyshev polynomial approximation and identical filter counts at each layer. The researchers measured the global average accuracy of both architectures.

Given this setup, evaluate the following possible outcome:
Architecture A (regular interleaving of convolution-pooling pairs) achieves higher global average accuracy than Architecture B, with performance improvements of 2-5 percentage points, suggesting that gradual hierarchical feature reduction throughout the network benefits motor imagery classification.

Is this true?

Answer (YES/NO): NO